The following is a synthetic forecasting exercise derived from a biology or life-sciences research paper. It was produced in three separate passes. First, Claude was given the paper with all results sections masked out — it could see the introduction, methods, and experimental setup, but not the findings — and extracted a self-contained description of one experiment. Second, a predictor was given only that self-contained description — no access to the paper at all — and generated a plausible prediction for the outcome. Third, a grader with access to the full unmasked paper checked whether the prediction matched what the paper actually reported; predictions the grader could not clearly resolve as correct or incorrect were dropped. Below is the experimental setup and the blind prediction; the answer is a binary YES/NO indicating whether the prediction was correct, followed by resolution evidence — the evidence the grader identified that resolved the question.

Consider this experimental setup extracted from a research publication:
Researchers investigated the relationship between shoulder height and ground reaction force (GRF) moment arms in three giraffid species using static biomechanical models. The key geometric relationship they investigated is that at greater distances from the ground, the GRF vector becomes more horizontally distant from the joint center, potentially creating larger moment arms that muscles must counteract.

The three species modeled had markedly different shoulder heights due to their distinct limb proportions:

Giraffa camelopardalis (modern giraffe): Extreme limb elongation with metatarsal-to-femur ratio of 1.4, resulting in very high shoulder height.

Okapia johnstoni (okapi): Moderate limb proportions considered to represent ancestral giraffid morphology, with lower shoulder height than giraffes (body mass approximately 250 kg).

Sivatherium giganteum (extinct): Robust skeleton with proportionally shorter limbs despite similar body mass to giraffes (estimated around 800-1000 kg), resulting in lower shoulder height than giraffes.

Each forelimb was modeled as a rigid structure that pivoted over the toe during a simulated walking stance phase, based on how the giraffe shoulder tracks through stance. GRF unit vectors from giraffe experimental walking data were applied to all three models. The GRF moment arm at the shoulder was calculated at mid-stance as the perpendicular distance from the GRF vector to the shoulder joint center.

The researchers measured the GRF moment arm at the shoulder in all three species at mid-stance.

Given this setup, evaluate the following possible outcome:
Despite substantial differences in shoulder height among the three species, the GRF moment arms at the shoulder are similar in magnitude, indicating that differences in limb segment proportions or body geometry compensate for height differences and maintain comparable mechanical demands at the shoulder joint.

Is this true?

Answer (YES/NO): NO